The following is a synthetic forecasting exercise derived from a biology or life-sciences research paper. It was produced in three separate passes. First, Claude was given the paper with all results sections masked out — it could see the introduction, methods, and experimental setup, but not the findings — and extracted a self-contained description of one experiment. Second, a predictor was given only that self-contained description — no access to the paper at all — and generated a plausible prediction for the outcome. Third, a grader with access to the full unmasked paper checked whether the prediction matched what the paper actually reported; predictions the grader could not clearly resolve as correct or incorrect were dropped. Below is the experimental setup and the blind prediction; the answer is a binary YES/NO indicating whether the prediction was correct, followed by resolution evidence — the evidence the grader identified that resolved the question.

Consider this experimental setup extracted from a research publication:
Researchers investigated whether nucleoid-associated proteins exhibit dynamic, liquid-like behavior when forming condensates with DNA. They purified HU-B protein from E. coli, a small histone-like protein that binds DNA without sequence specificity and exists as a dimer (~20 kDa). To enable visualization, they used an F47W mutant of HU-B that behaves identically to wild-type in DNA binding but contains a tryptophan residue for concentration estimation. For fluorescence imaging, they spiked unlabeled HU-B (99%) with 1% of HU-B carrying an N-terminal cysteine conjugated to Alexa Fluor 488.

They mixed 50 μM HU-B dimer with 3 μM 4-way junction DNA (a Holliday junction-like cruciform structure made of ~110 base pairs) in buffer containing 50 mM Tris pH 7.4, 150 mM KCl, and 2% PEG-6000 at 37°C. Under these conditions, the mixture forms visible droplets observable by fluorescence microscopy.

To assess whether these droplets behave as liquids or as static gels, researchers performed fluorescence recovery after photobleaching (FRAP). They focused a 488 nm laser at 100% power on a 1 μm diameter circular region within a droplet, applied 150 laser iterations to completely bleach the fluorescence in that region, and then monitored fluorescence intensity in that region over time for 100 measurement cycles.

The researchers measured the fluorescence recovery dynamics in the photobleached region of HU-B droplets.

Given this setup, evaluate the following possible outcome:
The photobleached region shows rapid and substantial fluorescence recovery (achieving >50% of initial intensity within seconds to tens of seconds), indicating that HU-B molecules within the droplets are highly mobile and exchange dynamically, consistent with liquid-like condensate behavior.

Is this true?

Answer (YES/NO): YES